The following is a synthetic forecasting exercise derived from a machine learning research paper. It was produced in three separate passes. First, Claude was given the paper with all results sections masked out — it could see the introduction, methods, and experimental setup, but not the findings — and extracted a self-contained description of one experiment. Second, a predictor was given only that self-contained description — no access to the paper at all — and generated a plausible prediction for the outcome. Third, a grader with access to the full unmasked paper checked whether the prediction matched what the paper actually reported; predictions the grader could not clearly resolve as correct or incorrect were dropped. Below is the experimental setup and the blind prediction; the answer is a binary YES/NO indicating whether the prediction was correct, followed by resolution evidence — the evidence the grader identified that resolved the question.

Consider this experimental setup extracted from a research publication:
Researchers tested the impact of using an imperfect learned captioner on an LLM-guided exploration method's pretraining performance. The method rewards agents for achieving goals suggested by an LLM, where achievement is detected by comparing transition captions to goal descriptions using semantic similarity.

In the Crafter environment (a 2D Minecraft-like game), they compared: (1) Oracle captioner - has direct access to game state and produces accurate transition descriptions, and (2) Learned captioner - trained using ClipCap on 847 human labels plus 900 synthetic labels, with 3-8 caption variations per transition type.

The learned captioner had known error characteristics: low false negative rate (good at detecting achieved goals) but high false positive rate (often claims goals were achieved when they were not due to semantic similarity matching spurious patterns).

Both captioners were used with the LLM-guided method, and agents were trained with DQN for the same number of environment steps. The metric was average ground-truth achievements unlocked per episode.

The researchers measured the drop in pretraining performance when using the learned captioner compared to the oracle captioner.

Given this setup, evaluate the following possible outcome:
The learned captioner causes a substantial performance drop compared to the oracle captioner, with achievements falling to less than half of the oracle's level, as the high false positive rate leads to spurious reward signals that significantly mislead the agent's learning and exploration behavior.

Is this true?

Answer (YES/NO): NO